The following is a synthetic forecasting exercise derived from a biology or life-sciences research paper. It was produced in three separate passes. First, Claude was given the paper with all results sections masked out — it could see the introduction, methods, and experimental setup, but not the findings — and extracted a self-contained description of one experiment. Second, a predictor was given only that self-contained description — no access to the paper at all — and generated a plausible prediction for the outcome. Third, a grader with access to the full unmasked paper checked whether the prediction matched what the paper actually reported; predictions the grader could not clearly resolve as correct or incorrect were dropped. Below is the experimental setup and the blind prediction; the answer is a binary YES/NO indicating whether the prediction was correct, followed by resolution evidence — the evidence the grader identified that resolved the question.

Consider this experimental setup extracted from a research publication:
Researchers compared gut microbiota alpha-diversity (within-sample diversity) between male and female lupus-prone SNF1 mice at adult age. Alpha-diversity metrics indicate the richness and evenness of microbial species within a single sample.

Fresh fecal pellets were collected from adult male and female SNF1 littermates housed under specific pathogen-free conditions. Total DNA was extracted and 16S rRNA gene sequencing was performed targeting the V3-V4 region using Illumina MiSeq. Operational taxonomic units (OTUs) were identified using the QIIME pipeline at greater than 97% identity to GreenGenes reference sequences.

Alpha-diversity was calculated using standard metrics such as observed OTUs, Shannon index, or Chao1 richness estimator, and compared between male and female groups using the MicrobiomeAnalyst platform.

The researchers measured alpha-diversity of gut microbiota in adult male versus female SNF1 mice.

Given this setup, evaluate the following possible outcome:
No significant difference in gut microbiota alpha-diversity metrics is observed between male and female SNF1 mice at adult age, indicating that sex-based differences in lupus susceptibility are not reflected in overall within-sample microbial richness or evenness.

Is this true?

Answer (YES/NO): NO